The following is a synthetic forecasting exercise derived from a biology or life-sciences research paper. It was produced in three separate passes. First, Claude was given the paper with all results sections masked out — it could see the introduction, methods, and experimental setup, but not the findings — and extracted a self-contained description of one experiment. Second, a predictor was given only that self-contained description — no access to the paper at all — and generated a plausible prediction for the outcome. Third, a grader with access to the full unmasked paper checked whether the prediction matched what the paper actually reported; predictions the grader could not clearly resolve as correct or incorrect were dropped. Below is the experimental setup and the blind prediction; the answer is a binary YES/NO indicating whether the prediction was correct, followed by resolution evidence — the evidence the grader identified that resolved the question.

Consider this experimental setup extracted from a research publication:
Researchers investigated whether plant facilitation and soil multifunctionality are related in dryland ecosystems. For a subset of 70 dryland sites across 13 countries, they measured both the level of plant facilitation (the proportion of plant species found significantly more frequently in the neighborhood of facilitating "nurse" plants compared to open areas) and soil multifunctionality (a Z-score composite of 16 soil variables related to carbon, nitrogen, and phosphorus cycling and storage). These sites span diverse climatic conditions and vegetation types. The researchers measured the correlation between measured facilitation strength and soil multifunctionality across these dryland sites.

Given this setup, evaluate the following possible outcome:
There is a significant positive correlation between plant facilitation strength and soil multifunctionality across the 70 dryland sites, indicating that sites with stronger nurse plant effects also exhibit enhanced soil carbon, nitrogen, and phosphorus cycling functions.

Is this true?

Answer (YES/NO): NO